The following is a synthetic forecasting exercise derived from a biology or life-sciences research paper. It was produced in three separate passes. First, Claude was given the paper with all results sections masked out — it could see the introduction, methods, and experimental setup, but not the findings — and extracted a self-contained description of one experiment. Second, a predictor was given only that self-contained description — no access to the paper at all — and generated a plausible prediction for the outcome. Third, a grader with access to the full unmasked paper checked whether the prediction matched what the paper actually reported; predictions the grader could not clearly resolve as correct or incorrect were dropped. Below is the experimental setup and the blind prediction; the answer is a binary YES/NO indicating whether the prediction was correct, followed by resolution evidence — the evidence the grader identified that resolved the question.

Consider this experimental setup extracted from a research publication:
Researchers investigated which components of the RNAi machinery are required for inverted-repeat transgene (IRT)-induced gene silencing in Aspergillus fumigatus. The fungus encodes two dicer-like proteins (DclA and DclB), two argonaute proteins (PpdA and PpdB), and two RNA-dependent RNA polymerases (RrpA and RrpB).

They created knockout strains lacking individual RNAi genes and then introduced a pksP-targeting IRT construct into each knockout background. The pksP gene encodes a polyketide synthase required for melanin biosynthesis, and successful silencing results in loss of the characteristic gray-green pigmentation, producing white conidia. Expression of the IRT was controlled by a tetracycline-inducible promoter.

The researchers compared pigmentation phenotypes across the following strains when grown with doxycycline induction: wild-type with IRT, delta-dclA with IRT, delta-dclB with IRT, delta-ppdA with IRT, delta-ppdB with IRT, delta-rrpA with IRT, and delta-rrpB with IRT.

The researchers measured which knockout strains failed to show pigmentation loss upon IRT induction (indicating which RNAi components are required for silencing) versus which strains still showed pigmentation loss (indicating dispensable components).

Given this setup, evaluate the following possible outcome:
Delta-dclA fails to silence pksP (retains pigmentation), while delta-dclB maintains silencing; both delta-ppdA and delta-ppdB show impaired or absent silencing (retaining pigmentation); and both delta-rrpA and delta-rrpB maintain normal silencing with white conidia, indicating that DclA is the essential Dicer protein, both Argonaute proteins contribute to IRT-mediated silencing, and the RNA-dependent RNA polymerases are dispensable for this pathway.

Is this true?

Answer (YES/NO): NO